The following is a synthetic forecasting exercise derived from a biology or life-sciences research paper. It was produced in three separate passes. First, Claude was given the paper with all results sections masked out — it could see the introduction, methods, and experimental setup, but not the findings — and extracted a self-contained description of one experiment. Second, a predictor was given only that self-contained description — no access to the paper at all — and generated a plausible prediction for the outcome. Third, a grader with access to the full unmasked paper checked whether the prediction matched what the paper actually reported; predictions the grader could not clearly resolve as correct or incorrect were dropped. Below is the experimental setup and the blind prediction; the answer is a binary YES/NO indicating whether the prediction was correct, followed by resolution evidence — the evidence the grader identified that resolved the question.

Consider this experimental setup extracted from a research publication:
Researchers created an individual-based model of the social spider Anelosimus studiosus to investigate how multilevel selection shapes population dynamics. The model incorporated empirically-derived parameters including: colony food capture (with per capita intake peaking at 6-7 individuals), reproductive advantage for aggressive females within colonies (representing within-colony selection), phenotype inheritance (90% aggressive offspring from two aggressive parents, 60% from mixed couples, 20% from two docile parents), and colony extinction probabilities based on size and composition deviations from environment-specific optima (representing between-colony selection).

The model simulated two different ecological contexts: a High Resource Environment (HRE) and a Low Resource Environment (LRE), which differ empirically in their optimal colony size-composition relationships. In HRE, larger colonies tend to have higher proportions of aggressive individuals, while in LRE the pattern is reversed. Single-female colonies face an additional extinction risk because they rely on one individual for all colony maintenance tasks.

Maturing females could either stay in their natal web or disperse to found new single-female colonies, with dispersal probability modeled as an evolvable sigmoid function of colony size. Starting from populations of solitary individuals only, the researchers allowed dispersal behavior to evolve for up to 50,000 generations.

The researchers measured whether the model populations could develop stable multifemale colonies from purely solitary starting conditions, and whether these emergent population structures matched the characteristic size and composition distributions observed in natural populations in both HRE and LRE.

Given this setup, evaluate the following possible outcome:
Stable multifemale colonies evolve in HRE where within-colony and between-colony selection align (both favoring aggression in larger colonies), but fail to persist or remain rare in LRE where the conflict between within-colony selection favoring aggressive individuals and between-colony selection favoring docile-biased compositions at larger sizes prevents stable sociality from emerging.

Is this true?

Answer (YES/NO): NO